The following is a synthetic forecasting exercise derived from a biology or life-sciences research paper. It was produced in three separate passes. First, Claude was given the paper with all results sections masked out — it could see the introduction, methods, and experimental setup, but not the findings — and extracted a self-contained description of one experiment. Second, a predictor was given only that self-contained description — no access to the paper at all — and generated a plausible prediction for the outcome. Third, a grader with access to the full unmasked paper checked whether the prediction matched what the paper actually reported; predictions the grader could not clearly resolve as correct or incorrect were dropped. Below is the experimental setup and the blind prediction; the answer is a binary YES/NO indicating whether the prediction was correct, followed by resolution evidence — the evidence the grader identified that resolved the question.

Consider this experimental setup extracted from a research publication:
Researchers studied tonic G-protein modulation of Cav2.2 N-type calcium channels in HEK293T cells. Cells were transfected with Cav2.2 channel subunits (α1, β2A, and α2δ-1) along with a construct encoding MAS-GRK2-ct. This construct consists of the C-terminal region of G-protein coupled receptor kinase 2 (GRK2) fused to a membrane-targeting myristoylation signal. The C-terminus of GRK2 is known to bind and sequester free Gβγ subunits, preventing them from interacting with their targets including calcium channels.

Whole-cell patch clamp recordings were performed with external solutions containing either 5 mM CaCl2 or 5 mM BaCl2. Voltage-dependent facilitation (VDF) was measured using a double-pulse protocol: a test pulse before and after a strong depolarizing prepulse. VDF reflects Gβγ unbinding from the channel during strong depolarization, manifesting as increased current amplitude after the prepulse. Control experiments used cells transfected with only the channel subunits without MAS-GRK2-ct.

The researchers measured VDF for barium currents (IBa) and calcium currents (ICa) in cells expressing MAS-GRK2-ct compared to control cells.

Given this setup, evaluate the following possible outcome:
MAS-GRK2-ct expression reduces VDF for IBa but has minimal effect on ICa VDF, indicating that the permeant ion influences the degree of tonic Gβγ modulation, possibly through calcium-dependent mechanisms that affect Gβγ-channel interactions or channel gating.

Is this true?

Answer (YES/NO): YES